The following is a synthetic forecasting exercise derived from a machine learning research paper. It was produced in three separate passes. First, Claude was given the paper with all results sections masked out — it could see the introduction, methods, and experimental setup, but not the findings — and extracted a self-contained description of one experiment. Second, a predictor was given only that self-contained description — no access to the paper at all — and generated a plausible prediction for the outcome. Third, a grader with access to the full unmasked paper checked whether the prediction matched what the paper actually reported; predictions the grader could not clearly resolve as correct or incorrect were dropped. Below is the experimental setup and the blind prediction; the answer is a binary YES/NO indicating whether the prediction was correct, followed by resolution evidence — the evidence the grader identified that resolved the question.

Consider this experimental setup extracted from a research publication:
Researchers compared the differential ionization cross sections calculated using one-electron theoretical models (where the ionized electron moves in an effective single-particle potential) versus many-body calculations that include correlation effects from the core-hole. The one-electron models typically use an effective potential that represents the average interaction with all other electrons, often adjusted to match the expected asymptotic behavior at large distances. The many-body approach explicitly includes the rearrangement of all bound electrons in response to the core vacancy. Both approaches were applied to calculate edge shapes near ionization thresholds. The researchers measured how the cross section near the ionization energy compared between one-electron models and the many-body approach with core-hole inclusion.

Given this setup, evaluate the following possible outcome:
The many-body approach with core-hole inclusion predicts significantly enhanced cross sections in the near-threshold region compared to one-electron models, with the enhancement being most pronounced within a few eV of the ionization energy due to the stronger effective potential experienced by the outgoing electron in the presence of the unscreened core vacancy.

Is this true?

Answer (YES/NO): NO